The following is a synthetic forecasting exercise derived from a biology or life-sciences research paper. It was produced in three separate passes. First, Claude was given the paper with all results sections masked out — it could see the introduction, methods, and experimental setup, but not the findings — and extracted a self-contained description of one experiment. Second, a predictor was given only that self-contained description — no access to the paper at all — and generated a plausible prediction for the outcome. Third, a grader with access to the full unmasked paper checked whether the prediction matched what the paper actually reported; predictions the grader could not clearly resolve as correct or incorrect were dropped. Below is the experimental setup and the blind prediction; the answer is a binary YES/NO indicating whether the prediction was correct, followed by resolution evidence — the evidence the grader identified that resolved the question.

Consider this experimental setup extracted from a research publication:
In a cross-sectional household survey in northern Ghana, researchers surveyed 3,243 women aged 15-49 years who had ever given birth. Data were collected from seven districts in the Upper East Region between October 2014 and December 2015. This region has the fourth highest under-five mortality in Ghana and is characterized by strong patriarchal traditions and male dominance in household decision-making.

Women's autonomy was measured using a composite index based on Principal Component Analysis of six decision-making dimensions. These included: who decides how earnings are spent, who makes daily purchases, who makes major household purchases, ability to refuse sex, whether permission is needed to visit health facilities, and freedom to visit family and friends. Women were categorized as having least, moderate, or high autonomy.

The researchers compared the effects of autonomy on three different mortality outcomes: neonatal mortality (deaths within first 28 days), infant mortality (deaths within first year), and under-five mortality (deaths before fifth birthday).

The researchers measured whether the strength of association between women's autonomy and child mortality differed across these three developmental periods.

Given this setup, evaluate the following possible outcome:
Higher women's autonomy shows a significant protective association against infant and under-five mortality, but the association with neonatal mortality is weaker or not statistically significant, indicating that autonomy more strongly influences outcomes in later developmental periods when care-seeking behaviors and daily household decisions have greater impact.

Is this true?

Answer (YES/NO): NO